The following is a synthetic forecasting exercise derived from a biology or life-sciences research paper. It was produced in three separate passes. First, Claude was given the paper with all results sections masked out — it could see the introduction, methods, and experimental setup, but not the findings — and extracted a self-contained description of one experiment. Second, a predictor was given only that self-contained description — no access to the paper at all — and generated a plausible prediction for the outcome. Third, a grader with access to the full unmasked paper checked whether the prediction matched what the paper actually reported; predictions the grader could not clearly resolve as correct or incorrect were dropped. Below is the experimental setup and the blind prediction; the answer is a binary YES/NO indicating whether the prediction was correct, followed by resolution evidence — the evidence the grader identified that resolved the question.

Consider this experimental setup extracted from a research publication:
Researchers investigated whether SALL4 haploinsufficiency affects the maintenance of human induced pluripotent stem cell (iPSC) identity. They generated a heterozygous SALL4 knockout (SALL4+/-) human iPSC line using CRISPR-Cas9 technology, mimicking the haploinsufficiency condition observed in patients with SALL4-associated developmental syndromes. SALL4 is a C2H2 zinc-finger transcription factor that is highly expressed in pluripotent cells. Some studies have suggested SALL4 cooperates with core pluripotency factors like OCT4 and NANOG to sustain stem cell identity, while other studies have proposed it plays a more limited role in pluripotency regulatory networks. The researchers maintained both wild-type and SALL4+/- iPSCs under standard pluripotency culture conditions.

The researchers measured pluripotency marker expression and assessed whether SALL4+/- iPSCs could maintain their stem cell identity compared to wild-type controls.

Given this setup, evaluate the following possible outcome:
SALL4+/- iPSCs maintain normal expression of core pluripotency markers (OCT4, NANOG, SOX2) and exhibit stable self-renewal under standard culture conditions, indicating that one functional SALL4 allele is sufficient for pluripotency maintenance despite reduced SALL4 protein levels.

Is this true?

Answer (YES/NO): YES